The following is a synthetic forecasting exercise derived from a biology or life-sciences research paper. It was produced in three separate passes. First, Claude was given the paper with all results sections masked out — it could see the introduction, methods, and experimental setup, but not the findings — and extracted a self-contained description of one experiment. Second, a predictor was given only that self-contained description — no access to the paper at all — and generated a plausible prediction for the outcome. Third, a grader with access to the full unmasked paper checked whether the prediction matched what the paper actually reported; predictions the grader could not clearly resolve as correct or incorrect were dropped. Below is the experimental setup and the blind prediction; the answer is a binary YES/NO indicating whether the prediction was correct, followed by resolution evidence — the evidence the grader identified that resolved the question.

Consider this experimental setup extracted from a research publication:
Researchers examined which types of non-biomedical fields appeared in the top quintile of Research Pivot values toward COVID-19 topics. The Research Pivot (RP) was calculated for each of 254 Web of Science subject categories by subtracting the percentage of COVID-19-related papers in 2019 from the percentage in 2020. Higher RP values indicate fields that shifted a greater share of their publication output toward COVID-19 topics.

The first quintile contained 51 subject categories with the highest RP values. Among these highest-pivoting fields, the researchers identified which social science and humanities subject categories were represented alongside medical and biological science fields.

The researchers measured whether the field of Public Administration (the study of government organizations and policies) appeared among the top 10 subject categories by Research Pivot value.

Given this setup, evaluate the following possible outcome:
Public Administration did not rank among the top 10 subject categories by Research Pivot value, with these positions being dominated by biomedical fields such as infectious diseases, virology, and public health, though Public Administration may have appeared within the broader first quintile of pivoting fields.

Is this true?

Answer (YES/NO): NO